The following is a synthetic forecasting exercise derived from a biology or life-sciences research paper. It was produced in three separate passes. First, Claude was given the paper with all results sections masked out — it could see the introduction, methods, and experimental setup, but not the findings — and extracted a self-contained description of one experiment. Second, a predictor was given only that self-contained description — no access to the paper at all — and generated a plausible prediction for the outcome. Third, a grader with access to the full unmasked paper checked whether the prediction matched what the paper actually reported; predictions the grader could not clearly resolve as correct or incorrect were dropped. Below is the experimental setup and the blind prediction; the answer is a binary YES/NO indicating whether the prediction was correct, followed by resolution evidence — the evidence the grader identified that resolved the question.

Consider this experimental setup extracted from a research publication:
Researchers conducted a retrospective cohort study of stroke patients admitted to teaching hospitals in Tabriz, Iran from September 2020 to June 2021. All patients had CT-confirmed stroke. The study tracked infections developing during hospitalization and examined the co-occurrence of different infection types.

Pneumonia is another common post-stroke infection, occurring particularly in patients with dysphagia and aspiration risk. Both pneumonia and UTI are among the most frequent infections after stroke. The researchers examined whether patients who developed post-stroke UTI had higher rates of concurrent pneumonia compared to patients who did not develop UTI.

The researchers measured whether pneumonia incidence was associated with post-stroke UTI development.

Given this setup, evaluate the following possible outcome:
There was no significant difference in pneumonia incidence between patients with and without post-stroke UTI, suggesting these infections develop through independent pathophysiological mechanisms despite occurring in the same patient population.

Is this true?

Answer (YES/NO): NO